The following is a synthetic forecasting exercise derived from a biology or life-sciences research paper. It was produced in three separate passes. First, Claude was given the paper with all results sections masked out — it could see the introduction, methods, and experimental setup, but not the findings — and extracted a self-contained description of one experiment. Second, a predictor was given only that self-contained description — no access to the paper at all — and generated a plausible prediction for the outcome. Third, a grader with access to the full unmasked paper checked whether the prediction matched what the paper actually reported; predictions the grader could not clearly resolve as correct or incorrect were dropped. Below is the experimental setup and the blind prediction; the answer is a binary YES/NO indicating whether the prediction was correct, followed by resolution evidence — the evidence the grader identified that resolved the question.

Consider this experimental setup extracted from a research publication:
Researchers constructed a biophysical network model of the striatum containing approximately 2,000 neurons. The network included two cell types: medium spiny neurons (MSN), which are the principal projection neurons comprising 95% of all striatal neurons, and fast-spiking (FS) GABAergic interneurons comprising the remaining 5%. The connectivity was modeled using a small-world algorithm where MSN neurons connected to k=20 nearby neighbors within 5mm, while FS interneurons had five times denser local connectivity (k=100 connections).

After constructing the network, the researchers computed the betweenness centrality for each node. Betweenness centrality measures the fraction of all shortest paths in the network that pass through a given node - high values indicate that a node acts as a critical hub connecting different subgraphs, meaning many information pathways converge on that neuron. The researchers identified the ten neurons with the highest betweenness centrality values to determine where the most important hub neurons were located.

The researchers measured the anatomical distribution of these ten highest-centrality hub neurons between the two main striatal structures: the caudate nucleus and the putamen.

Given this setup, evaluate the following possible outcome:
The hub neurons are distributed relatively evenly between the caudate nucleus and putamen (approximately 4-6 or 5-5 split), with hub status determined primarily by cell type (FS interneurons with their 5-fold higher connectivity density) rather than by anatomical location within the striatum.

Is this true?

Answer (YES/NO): NO